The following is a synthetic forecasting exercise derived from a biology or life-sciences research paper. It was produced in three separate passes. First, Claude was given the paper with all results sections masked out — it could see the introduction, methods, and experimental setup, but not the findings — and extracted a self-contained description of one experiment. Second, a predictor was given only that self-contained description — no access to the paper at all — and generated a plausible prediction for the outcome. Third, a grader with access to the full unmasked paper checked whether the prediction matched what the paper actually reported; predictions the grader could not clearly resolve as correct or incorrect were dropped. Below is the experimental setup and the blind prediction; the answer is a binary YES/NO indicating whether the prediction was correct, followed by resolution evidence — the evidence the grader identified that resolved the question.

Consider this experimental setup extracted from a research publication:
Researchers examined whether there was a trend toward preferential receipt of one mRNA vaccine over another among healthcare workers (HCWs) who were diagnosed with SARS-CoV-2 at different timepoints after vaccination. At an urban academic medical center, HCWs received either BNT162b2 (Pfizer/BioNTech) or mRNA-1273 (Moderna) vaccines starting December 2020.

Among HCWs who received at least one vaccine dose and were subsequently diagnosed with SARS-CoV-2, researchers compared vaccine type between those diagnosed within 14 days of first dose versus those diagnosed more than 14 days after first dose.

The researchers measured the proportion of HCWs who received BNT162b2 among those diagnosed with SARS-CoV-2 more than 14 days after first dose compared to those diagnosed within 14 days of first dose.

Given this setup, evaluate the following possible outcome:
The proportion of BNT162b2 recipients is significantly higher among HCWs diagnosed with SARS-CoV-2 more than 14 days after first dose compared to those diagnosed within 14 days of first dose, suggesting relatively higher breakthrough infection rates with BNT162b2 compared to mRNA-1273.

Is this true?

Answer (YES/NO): NO